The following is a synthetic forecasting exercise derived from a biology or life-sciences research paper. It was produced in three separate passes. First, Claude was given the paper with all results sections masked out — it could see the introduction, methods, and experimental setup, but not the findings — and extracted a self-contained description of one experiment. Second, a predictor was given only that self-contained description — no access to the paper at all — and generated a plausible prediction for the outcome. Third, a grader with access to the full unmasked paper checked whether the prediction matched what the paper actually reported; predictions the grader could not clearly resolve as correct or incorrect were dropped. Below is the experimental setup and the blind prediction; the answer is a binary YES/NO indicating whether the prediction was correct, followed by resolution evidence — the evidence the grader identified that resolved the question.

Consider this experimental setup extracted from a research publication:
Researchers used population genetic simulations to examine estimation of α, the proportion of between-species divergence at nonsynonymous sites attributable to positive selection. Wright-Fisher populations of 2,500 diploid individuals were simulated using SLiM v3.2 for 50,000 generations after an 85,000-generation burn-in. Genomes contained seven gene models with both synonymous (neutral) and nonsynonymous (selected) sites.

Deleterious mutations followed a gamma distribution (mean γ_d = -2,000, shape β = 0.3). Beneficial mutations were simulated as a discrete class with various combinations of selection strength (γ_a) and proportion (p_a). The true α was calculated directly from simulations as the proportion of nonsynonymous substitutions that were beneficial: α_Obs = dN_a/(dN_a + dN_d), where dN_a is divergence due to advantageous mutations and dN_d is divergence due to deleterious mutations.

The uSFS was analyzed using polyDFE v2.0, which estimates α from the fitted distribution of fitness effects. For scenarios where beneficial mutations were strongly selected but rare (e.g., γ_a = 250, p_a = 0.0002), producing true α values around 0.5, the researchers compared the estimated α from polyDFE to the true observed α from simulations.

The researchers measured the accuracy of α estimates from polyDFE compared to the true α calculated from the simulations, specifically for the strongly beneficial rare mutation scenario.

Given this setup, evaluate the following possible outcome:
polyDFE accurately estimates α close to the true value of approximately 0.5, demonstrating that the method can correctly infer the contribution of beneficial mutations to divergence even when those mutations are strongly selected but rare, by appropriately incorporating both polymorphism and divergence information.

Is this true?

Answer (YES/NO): YES